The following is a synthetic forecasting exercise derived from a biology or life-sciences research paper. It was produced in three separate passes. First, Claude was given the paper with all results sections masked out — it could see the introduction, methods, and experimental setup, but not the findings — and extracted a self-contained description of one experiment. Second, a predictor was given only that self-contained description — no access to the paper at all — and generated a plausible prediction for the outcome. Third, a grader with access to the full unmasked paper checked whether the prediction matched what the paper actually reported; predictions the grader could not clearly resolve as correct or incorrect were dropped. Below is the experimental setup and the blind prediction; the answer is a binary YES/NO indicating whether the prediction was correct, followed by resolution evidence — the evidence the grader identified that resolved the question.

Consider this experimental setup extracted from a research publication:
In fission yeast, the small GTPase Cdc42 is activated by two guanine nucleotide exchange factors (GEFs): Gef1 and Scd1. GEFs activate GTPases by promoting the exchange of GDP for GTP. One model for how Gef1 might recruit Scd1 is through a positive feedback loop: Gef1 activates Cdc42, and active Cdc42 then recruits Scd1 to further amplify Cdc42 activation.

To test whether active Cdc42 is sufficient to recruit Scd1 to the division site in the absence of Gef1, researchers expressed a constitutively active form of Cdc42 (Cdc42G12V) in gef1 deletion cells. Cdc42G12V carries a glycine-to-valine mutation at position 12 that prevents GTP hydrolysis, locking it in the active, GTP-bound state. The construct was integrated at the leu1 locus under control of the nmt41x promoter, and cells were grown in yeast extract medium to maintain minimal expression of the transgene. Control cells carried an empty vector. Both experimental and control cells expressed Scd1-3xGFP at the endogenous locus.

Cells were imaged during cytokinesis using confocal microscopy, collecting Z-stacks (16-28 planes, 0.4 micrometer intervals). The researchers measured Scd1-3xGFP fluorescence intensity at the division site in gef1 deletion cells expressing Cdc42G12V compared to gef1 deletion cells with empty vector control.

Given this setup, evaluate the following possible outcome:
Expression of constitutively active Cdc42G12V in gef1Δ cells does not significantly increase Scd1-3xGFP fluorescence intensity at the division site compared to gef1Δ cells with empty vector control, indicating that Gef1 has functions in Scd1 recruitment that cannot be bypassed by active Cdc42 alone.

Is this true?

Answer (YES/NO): YES